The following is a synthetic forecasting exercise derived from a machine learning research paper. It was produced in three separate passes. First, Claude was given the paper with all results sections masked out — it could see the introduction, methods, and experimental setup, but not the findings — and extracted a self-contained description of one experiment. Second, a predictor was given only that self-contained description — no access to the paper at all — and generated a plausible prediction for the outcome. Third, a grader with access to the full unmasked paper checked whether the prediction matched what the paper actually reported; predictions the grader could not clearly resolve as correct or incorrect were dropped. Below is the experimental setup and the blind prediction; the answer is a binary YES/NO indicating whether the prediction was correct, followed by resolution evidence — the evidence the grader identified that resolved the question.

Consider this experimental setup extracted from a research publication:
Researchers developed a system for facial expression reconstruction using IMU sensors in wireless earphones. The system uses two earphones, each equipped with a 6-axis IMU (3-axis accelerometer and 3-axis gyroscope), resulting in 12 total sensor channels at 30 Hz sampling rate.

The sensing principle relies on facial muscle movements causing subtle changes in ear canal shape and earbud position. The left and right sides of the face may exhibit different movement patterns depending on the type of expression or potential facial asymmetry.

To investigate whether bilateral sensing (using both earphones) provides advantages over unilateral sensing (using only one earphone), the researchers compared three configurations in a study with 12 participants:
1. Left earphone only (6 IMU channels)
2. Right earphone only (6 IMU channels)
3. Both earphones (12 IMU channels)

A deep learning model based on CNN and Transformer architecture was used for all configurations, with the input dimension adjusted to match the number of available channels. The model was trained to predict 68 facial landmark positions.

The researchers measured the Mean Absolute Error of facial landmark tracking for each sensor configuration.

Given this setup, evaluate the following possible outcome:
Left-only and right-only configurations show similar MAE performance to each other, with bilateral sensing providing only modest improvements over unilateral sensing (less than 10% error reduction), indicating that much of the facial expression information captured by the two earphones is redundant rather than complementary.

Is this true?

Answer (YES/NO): YES